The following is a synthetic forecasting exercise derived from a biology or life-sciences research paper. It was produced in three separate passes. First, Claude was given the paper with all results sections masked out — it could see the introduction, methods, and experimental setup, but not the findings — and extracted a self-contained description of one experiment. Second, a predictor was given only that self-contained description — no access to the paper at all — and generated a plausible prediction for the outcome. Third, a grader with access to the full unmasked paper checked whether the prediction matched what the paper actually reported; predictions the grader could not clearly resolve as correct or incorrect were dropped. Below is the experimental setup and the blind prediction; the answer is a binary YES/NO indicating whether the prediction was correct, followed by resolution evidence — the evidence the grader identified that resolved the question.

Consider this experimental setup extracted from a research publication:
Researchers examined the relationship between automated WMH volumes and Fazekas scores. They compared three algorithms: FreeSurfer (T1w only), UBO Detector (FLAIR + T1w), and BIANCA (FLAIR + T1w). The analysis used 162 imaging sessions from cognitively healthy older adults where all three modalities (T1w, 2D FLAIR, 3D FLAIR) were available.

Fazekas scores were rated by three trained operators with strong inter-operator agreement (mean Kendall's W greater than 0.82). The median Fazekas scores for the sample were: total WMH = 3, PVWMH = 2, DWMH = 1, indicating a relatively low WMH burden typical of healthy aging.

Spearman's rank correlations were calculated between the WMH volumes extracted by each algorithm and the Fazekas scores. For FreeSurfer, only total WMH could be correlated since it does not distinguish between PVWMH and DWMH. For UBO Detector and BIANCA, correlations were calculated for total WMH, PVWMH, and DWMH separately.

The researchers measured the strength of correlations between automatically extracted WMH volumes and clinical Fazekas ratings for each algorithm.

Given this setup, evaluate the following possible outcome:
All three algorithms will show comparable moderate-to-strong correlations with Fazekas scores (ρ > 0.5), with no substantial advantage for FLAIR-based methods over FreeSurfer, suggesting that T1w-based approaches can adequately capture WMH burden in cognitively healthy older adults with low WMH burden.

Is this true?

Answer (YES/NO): NO